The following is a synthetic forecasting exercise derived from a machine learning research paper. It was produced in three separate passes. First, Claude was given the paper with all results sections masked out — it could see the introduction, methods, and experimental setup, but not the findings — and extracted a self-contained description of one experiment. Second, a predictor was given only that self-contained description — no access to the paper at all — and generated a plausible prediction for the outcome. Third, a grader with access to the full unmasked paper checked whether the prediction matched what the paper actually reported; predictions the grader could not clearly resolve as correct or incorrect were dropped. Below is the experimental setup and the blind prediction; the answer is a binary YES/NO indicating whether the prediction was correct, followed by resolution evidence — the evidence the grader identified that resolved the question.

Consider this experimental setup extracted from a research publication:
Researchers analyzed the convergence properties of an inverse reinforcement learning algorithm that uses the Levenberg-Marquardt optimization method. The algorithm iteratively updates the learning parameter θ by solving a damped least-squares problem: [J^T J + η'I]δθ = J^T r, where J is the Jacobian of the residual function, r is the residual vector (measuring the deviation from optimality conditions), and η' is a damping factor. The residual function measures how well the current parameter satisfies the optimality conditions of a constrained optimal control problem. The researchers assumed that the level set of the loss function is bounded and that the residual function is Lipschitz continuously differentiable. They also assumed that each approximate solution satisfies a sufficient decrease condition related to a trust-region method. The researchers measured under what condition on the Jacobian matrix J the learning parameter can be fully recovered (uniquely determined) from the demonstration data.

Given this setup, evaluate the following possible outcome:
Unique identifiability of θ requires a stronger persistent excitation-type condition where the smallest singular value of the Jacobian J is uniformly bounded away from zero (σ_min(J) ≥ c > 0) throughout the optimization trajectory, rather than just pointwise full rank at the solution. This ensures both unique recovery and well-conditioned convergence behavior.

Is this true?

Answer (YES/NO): NO